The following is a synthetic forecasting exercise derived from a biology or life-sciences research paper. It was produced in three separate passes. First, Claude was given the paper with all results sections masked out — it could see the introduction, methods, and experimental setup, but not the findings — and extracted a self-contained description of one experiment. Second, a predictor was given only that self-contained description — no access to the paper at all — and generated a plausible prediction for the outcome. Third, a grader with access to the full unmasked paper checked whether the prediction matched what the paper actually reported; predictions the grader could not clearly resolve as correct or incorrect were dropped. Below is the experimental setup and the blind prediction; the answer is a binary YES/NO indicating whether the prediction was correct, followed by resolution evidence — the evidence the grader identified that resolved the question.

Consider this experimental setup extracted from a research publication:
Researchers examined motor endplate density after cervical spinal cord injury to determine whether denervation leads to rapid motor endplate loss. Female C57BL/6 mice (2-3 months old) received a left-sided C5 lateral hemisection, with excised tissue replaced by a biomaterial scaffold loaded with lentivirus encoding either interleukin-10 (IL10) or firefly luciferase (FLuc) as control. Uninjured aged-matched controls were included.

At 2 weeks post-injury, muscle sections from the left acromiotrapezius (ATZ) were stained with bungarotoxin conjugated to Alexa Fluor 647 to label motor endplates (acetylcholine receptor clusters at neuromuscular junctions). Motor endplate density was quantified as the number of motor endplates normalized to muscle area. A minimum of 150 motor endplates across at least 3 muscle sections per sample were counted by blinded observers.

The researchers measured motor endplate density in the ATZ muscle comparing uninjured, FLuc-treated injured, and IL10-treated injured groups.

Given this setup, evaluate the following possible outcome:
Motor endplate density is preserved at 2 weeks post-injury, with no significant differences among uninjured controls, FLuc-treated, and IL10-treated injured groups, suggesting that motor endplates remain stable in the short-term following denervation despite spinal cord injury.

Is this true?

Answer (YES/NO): NO